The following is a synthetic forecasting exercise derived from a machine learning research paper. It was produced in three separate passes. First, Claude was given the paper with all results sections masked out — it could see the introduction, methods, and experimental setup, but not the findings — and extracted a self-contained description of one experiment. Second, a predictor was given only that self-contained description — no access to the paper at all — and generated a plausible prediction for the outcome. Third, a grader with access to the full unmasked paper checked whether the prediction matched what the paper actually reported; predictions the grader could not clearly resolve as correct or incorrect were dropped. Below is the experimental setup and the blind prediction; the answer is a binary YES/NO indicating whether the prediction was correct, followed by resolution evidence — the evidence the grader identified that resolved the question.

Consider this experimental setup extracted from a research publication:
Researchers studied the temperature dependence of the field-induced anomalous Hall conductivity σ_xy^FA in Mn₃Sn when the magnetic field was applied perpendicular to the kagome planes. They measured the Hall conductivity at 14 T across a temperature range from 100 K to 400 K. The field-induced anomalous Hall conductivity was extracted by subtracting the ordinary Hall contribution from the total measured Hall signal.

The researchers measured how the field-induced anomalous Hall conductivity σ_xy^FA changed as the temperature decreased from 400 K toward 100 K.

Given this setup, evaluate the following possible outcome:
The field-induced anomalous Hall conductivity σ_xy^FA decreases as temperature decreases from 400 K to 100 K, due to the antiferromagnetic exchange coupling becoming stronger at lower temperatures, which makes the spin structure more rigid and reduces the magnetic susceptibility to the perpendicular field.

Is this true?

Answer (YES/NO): NO